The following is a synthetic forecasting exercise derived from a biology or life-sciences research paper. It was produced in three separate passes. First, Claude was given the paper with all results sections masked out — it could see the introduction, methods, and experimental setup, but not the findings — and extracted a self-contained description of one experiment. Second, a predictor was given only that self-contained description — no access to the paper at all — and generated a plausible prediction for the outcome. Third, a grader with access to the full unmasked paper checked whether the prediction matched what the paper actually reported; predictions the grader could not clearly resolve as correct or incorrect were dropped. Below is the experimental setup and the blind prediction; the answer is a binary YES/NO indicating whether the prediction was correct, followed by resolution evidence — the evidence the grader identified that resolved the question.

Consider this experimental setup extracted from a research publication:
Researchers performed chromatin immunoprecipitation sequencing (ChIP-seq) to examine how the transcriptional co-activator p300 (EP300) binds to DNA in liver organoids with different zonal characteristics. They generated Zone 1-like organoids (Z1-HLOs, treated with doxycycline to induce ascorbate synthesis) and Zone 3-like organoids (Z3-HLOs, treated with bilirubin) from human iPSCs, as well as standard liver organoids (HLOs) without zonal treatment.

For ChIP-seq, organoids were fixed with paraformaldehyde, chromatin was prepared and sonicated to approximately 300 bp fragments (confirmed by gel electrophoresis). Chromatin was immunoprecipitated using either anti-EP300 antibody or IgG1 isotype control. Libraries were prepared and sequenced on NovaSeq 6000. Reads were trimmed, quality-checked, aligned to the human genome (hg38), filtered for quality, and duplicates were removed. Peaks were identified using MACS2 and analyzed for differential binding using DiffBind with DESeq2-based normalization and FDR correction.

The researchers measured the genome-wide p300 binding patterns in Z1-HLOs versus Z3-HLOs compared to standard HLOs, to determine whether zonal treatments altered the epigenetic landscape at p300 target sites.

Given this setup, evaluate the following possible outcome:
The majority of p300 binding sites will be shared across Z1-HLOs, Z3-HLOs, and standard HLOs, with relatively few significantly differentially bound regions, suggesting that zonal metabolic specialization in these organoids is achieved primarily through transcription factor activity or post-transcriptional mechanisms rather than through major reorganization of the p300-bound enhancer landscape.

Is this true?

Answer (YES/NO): NO